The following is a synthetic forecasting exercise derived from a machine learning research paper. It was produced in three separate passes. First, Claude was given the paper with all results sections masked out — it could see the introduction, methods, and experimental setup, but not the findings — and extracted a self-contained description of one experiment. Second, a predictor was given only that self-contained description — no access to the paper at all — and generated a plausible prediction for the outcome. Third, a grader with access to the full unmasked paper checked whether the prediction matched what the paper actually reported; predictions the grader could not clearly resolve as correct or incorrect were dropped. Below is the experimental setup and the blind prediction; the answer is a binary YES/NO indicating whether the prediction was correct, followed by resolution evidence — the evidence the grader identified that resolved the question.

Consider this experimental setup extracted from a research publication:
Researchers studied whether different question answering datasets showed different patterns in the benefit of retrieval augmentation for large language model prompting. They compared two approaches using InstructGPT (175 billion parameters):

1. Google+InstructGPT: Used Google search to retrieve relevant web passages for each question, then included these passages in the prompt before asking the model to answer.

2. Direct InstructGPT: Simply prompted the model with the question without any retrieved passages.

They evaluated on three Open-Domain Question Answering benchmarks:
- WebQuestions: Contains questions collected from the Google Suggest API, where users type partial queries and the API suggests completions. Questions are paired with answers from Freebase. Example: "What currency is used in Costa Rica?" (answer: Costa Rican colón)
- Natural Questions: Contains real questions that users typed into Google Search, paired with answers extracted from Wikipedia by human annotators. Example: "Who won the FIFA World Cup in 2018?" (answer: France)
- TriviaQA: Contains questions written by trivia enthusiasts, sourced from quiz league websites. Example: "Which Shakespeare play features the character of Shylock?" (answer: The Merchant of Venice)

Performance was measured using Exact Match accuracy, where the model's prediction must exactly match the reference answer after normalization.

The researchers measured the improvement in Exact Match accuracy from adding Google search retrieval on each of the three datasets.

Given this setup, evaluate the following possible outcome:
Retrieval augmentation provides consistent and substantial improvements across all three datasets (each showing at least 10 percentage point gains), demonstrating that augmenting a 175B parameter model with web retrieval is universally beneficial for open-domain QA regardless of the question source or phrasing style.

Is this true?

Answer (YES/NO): NO